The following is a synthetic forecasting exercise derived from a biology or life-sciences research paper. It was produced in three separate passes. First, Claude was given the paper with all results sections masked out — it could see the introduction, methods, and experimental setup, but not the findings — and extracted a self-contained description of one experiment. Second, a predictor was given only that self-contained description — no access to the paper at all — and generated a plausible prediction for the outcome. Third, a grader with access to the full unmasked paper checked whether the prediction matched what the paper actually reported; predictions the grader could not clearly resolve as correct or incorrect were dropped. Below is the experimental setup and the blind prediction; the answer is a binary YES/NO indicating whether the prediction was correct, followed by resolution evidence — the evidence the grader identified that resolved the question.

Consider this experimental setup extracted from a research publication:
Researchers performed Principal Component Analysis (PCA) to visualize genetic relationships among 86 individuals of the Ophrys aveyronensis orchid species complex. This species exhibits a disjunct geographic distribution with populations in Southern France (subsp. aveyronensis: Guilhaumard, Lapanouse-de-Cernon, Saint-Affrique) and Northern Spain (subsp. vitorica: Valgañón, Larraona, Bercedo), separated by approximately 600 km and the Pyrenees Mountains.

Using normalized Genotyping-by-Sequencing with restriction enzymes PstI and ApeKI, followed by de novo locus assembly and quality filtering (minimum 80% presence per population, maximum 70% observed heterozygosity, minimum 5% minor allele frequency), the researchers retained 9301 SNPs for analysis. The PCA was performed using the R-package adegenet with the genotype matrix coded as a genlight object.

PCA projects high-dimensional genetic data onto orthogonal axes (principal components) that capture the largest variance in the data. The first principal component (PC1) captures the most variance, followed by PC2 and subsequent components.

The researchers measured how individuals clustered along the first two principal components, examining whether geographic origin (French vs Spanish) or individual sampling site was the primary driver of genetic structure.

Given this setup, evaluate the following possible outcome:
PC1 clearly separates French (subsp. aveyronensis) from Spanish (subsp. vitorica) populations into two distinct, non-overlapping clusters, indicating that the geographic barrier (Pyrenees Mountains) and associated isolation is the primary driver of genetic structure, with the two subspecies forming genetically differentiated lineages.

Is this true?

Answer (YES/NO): YES